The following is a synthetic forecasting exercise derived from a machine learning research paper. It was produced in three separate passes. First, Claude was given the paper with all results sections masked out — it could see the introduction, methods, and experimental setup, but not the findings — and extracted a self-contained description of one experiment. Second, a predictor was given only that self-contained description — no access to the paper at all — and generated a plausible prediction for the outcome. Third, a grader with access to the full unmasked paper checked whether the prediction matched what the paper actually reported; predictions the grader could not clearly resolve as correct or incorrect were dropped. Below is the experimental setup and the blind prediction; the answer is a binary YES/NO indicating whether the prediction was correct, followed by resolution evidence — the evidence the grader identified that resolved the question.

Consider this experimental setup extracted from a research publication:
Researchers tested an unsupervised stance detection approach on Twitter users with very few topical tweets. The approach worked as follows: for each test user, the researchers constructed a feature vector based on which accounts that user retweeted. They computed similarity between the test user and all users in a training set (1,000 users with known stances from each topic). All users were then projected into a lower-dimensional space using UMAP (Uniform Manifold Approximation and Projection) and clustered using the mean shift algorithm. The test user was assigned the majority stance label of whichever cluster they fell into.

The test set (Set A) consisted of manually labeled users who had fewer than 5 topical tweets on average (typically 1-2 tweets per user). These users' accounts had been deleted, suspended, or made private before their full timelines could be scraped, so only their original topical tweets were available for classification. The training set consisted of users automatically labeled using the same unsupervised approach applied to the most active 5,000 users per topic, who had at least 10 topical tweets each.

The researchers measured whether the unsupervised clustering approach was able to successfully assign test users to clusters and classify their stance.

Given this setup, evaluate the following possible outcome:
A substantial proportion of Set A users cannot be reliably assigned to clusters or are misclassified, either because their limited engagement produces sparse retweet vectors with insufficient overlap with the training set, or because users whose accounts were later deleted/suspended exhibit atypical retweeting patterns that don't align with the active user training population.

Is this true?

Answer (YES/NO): YES